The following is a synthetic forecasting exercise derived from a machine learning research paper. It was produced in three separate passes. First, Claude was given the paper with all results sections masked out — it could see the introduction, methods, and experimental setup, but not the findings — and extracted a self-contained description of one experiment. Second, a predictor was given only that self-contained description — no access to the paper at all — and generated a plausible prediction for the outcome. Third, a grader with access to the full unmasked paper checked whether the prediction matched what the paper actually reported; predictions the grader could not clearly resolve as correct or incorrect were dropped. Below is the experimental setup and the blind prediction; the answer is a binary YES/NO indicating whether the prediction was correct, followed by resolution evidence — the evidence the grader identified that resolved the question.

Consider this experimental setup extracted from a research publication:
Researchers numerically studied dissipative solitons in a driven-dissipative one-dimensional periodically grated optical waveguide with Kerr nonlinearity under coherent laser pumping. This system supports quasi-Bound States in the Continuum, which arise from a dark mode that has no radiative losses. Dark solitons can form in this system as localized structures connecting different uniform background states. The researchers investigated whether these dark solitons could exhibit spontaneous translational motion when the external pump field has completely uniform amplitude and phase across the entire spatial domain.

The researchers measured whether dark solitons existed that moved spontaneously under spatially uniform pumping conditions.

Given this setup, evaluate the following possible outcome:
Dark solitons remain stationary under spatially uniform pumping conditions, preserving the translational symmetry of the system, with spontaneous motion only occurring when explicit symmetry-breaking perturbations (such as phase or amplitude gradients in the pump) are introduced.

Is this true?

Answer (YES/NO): NO